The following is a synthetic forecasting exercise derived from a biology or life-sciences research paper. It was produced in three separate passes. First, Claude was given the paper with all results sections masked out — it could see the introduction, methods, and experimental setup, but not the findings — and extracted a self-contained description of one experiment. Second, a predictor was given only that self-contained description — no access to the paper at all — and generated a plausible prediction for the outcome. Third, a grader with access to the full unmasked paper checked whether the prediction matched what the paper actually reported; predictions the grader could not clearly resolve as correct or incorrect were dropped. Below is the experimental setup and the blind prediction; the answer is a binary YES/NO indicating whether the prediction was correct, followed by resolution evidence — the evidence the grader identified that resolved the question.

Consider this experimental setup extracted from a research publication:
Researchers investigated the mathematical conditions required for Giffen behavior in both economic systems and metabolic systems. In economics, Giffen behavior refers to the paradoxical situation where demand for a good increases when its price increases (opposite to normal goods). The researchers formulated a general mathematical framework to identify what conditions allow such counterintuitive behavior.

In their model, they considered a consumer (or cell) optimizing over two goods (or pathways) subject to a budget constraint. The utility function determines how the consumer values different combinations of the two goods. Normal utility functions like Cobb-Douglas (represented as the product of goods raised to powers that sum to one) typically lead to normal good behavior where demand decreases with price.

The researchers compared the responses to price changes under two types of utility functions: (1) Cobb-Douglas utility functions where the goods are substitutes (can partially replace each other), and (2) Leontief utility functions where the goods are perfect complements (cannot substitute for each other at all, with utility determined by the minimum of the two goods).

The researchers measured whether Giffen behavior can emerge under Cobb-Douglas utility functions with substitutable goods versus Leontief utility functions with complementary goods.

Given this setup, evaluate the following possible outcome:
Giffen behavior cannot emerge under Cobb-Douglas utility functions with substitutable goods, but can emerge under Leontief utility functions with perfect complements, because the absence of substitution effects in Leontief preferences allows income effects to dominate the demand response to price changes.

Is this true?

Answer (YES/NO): YES